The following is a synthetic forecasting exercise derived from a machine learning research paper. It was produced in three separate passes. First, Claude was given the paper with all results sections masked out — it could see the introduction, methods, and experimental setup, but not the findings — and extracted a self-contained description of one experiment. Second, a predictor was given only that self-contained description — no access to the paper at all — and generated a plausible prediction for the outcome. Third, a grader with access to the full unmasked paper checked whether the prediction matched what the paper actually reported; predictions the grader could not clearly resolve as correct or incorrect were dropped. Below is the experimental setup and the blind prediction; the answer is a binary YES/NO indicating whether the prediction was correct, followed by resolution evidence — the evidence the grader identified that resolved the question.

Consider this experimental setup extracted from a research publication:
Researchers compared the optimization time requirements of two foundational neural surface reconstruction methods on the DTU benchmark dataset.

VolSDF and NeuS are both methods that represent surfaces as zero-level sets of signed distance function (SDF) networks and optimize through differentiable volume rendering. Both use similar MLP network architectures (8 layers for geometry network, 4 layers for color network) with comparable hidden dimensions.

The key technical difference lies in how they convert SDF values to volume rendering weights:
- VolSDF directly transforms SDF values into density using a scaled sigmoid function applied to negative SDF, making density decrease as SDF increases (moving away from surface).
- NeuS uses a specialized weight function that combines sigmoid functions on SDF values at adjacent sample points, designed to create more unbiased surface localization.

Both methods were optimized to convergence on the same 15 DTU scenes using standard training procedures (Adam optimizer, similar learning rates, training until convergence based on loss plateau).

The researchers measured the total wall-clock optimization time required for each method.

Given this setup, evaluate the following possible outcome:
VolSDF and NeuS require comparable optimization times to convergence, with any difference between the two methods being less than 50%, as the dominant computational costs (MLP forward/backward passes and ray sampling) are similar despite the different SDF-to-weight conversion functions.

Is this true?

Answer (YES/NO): YES